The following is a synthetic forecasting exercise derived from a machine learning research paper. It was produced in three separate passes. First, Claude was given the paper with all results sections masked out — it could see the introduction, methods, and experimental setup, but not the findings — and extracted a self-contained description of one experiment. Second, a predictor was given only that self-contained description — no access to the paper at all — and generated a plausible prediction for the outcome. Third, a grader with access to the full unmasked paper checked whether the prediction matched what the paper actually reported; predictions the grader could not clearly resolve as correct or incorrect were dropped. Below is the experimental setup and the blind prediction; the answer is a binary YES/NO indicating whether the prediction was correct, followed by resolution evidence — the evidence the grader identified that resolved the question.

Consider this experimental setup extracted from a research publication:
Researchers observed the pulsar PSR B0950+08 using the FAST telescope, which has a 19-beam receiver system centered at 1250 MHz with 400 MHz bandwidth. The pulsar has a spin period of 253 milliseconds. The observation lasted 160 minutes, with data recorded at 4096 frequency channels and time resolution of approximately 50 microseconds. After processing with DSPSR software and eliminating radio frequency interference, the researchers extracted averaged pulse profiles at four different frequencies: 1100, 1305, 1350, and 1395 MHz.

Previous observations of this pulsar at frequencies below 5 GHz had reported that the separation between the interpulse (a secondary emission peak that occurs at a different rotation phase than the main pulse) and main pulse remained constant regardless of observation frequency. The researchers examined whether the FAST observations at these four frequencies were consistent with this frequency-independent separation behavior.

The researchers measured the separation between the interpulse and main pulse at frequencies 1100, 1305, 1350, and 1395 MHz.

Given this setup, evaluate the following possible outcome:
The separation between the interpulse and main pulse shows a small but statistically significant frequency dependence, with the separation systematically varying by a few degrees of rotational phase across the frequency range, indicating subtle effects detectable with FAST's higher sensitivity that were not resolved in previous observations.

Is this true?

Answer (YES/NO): NO